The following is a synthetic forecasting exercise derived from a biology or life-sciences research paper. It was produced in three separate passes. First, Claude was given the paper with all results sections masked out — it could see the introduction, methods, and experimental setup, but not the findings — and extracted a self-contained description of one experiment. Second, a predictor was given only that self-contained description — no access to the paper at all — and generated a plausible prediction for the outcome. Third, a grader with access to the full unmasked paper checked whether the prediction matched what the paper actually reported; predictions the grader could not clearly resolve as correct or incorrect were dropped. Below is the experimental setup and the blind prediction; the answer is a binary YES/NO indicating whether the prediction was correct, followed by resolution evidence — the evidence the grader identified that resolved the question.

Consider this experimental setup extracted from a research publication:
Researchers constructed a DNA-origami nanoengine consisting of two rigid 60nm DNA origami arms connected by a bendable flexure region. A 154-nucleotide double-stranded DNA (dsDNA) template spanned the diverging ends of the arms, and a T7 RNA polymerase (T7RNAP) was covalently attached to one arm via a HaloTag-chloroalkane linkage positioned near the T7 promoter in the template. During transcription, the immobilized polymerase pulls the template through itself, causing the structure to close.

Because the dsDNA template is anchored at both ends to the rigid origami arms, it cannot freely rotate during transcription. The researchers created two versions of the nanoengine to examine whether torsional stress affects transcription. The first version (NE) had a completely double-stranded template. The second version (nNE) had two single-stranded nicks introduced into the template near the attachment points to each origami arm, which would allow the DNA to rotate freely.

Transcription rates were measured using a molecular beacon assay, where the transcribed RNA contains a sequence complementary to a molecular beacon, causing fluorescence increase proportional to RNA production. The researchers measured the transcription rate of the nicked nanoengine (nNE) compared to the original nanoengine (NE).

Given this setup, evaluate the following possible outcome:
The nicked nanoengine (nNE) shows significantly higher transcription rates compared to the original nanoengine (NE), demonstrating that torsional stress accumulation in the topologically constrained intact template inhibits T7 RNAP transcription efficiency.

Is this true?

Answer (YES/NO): YES